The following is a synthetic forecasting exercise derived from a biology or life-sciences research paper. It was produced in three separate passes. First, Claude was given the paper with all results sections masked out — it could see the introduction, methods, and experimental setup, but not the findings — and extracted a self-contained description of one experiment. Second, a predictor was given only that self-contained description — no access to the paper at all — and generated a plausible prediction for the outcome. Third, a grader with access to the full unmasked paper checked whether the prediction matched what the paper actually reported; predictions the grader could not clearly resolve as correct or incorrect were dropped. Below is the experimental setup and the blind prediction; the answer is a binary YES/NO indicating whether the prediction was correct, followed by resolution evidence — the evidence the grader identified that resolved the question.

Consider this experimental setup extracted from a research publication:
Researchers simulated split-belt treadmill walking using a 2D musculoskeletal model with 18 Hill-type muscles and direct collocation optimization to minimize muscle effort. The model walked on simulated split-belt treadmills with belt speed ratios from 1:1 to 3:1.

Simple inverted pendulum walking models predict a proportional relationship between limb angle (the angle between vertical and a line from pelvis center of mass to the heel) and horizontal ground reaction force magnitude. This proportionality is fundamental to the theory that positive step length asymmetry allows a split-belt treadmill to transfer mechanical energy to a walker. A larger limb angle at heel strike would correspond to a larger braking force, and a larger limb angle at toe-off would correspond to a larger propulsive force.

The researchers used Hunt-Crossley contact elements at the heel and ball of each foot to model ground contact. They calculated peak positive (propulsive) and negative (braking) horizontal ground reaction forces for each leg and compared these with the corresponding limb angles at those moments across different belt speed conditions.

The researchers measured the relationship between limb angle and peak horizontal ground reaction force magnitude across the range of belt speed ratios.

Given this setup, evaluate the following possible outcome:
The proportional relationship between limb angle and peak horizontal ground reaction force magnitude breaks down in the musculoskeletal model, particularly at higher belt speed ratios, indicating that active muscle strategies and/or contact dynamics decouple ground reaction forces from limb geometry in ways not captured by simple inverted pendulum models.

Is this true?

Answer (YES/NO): YES